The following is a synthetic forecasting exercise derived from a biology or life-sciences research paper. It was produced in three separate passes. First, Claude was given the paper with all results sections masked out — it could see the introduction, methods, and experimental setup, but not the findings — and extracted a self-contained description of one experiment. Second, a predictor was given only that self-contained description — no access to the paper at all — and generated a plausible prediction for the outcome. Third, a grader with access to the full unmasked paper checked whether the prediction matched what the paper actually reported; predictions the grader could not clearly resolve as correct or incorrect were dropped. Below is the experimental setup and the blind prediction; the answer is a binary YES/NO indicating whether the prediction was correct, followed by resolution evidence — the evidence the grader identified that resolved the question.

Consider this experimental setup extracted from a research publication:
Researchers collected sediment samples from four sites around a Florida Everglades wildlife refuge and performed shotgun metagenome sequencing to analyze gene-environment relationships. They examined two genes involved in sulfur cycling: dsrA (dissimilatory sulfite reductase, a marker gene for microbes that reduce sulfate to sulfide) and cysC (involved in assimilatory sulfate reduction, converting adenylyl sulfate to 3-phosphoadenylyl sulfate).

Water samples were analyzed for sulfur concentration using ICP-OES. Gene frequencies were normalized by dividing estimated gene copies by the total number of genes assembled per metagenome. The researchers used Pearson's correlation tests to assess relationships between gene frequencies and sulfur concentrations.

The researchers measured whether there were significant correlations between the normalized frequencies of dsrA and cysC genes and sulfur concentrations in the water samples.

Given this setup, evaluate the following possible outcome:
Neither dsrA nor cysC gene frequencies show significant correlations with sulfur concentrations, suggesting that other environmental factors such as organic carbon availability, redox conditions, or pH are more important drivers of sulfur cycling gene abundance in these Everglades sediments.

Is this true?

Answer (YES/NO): NO